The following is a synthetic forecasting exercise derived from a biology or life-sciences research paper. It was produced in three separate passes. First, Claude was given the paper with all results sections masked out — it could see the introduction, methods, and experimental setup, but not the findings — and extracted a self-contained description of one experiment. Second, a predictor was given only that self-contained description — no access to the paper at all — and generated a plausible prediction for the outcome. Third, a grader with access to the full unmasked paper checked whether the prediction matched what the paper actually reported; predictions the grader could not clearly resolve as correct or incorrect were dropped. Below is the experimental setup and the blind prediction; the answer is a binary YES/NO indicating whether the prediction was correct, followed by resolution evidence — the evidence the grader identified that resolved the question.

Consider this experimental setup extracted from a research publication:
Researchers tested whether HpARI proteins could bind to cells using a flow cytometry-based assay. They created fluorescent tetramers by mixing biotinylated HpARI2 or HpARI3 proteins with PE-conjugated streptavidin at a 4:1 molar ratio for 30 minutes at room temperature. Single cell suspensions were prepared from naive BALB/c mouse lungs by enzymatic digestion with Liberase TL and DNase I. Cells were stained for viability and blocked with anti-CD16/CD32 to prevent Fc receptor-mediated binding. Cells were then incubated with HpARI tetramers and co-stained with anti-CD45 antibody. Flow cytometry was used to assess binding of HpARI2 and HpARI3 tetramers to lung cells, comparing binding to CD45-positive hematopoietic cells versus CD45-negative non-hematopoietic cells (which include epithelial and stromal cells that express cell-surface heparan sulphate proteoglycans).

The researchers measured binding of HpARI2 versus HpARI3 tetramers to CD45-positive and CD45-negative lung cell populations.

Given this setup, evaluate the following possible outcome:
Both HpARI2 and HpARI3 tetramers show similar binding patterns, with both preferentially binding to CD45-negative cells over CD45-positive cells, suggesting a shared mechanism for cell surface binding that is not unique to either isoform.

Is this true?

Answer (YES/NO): NO